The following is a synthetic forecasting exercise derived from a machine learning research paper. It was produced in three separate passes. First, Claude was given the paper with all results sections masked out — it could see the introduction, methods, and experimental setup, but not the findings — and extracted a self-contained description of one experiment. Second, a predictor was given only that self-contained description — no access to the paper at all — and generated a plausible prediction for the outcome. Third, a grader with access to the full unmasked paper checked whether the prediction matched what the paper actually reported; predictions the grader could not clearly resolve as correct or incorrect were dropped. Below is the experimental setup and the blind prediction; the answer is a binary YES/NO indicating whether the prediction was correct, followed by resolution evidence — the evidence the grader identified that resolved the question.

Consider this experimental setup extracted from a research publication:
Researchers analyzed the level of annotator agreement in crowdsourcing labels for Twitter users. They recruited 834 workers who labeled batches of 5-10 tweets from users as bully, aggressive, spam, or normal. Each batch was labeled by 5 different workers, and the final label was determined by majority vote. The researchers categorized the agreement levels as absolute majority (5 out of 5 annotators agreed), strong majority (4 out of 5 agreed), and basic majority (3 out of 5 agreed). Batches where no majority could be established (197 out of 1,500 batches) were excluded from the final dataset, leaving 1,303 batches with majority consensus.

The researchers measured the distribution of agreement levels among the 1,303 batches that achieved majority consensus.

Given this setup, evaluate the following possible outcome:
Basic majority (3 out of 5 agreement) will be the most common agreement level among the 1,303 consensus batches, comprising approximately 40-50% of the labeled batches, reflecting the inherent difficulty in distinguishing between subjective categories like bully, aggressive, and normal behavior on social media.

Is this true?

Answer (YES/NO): YES